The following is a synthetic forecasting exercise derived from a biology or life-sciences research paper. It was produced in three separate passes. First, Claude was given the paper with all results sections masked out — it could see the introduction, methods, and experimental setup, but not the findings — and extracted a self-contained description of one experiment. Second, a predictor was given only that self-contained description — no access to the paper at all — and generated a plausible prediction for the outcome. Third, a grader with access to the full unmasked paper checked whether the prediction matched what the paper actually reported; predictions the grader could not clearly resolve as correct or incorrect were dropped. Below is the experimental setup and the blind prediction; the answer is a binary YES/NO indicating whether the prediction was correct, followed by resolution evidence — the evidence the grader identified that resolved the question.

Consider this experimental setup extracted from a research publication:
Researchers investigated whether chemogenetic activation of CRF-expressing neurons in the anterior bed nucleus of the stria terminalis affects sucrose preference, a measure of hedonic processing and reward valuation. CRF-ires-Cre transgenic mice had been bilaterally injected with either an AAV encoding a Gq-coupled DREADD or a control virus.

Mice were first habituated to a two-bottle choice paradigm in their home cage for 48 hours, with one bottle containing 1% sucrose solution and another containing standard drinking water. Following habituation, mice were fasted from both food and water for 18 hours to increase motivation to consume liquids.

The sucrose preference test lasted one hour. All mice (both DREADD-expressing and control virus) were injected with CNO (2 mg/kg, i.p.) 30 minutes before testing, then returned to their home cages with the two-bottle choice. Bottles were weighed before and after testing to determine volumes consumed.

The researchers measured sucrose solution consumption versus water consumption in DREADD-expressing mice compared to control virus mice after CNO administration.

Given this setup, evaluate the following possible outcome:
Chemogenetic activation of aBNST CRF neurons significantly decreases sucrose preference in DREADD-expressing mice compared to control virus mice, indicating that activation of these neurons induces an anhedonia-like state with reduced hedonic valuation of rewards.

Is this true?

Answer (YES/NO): NO